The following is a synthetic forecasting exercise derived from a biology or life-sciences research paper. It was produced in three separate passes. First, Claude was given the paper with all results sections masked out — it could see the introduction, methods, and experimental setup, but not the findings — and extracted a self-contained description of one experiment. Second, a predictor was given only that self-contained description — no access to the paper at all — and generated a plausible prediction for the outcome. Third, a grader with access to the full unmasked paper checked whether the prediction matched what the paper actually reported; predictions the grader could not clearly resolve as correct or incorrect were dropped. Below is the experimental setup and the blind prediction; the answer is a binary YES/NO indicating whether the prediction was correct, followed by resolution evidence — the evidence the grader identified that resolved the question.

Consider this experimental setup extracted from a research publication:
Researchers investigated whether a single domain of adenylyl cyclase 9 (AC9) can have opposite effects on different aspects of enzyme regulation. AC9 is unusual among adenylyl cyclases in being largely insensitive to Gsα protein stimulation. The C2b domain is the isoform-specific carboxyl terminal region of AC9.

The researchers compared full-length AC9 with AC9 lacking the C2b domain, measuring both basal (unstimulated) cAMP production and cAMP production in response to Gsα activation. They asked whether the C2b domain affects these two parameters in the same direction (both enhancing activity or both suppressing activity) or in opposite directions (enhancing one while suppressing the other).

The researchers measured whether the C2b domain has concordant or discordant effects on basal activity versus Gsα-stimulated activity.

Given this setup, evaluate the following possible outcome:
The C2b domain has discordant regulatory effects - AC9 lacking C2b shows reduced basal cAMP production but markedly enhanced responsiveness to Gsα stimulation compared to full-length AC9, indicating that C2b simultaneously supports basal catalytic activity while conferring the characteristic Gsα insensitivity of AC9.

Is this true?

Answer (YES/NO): YES